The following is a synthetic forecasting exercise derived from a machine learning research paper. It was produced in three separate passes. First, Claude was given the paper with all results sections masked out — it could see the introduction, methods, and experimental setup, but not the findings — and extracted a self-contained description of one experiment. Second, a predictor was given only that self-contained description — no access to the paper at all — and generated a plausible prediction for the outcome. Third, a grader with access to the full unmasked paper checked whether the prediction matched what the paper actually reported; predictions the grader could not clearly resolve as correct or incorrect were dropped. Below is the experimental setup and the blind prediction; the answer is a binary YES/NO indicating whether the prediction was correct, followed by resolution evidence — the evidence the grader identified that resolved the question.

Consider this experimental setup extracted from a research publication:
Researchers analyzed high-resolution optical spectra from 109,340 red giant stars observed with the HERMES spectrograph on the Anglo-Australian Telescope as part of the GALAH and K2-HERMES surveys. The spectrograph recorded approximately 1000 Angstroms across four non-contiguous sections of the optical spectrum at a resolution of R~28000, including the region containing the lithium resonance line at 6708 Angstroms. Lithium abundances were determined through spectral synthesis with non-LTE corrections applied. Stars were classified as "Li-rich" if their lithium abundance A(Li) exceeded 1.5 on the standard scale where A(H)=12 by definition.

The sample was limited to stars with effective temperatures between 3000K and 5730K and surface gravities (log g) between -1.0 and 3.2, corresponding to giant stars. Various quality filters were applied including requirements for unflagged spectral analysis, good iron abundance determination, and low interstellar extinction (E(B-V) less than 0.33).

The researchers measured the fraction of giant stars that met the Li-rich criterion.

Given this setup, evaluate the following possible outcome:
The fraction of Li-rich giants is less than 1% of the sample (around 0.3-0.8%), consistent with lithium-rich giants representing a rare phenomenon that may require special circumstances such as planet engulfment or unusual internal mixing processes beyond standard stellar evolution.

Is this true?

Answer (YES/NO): NO